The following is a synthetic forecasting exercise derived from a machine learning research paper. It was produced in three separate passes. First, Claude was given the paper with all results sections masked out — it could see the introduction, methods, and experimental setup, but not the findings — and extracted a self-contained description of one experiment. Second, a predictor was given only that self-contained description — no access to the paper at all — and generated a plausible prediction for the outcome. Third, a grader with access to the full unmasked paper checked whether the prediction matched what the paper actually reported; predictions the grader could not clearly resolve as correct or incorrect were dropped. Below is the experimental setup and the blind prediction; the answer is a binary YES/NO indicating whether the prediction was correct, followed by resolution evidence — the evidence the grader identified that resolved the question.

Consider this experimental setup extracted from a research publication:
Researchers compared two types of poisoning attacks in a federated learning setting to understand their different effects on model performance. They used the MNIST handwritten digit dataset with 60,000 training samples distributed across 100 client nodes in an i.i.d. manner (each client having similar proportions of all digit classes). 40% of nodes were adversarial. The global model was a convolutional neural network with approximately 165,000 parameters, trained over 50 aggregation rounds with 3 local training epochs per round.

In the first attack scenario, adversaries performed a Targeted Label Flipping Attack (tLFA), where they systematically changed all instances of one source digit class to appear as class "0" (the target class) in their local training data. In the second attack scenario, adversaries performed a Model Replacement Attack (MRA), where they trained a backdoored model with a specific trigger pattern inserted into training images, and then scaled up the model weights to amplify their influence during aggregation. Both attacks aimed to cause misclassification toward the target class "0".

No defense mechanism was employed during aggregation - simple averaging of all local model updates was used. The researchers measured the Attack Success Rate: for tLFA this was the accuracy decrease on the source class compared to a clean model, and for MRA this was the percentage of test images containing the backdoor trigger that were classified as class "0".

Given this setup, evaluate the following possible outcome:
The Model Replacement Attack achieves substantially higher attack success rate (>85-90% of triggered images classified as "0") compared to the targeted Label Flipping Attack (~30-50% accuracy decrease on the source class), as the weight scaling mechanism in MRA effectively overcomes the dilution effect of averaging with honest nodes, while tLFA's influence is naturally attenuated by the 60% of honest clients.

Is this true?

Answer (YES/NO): NO